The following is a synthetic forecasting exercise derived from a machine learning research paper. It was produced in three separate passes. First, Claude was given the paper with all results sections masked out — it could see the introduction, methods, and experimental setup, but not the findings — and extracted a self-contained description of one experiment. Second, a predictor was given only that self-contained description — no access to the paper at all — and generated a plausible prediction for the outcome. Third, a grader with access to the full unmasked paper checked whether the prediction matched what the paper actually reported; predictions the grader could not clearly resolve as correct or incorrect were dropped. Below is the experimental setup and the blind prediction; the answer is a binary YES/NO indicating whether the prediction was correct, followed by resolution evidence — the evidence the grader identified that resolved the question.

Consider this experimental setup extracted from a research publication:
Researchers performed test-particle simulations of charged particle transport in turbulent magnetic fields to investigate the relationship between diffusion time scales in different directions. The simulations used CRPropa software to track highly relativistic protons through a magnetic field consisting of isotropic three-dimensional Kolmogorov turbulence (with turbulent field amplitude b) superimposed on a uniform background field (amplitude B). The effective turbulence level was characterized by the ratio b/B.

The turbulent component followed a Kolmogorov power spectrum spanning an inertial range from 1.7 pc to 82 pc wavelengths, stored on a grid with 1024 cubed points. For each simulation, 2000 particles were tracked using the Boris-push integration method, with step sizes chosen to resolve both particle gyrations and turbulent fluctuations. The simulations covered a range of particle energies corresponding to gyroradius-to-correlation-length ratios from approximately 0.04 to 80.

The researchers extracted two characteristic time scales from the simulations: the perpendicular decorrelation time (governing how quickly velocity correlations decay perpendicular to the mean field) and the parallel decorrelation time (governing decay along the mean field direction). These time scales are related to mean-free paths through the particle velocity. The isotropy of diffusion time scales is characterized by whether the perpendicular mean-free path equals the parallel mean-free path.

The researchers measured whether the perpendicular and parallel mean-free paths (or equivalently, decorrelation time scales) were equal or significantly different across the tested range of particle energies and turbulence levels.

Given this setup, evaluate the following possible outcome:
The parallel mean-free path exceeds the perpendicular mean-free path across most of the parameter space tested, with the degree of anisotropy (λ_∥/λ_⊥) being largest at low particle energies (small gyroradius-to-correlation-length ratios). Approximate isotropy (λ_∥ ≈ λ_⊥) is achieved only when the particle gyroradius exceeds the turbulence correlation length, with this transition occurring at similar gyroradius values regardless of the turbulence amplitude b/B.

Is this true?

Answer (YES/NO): NO